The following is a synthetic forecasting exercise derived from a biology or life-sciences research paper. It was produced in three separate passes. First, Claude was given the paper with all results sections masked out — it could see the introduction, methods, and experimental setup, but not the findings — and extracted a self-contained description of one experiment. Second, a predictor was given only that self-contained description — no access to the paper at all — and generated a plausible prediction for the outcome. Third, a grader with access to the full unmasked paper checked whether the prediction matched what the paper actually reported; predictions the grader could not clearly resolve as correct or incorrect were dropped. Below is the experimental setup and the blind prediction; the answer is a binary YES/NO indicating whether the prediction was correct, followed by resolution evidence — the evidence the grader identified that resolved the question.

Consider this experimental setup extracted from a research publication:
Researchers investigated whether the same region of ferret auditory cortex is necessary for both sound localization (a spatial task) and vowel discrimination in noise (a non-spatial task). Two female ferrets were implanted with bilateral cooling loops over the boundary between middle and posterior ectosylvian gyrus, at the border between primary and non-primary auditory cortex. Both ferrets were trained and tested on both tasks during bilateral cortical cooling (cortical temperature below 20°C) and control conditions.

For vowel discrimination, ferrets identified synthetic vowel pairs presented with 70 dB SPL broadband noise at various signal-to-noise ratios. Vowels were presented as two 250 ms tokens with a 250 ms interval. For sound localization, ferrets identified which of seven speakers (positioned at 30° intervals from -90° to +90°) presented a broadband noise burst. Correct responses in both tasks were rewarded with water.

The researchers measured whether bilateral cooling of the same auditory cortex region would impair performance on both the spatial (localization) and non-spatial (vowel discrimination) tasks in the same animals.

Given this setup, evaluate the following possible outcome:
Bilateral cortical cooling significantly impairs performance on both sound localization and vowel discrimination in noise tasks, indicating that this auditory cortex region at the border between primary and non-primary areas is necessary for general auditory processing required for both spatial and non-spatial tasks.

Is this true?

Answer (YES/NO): NO